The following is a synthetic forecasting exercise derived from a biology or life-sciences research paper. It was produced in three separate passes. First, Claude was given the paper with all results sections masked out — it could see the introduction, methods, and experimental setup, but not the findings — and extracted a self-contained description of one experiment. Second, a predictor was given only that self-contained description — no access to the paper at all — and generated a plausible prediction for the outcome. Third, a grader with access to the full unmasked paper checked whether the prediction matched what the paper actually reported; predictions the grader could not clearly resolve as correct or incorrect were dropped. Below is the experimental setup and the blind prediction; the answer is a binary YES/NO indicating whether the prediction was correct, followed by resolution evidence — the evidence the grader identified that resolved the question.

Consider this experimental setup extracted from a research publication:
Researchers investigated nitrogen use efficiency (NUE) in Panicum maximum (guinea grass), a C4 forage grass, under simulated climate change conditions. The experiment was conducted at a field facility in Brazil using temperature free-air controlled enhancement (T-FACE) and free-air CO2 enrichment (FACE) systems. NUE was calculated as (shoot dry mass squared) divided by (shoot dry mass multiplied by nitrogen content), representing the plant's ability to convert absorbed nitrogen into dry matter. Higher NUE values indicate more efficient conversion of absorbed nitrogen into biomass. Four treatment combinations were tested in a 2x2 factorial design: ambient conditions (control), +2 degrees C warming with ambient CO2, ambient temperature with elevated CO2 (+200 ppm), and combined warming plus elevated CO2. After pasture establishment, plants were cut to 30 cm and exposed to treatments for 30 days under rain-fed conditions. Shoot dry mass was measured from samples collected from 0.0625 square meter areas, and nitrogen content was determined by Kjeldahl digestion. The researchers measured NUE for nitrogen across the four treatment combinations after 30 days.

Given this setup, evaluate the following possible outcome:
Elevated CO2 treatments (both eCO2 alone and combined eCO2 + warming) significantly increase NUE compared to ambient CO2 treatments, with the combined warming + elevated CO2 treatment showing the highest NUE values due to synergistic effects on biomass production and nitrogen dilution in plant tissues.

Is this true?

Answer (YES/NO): NO